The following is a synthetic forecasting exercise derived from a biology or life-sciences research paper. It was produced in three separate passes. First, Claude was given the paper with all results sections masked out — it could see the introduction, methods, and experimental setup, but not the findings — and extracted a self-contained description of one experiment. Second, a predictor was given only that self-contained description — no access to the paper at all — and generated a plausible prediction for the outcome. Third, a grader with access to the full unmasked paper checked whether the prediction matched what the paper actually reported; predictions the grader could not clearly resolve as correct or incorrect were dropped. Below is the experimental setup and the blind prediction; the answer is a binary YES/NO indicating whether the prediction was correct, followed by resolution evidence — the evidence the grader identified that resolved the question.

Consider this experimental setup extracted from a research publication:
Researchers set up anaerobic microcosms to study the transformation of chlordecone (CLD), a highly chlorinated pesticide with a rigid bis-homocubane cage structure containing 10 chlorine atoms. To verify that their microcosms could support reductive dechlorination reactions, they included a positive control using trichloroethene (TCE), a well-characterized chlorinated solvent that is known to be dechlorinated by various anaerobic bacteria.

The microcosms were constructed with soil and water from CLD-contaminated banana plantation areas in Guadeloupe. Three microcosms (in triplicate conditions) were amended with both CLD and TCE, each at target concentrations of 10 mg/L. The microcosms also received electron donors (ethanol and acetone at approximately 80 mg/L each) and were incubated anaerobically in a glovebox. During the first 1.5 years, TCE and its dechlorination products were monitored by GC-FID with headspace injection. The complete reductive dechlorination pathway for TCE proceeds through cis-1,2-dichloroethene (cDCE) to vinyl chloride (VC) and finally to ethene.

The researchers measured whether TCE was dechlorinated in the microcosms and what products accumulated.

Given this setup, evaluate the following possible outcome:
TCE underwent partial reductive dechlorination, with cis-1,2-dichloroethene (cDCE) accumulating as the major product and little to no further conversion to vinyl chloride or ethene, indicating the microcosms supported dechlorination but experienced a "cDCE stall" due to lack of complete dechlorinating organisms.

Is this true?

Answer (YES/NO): NO